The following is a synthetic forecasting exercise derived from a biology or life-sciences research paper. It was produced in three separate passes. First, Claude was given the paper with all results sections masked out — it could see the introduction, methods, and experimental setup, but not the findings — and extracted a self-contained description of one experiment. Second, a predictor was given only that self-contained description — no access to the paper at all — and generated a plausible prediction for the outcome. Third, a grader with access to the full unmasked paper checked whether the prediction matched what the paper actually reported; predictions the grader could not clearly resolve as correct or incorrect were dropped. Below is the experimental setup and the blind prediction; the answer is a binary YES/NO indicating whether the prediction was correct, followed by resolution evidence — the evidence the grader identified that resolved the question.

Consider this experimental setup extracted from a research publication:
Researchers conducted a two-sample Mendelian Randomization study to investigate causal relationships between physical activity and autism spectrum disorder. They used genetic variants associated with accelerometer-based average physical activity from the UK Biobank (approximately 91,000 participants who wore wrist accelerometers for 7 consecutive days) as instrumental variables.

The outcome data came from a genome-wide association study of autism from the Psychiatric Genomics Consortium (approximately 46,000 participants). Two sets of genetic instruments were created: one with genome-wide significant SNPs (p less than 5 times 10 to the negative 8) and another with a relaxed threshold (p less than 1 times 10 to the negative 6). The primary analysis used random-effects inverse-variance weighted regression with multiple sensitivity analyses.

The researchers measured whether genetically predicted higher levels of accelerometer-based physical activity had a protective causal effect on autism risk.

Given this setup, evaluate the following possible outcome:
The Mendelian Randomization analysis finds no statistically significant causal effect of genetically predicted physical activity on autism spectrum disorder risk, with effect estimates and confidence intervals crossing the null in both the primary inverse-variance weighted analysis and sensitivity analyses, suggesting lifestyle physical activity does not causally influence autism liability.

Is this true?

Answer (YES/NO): YES